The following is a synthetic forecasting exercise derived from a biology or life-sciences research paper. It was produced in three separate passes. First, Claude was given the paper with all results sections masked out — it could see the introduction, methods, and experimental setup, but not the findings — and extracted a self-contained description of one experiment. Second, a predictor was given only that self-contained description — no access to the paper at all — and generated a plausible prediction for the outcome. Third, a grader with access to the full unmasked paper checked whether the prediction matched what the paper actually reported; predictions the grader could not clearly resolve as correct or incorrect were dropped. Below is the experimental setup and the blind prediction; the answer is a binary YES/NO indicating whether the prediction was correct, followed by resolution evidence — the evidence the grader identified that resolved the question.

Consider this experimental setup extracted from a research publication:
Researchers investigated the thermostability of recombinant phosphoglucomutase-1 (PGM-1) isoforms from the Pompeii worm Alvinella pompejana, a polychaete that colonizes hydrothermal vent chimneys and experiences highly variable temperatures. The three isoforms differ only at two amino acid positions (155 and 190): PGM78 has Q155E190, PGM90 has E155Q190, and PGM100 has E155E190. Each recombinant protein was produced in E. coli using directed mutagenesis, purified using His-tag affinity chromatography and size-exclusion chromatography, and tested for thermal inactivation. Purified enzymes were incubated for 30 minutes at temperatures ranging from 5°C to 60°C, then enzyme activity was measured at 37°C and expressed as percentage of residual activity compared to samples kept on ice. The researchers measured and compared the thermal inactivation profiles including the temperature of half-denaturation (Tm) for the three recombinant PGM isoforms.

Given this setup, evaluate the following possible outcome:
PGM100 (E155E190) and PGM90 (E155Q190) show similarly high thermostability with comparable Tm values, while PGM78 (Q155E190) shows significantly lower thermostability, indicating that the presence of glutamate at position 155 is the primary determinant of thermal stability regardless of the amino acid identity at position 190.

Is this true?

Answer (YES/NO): NO